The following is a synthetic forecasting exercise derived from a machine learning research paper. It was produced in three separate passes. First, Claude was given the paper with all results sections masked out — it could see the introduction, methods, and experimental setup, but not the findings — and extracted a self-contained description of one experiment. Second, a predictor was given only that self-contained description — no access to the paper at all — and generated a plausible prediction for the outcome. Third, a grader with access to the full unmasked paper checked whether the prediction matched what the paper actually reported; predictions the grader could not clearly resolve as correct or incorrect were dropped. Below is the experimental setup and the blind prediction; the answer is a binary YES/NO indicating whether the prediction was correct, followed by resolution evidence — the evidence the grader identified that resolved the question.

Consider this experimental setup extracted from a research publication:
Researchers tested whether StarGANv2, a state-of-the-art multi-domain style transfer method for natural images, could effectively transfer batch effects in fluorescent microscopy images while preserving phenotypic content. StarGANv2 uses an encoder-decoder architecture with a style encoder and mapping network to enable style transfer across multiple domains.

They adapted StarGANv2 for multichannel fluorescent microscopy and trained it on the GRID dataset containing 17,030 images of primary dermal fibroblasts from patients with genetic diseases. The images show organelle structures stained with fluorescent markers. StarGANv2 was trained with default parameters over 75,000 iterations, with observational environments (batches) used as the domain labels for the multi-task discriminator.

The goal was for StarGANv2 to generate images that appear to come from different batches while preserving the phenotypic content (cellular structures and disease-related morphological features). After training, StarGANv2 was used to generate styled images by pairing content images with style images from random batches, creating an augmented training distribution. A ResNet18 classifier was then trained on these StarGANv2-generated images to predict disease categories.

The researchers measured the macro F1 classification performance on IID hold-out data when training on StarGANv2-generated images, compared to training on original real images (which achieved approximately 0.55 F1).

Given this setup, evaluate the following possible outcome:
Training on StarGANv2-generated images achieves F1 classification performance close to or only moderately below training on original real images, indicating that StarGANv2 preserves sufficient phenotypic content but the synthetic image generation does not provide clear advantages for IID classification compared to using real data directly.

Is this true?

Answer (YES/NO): NO